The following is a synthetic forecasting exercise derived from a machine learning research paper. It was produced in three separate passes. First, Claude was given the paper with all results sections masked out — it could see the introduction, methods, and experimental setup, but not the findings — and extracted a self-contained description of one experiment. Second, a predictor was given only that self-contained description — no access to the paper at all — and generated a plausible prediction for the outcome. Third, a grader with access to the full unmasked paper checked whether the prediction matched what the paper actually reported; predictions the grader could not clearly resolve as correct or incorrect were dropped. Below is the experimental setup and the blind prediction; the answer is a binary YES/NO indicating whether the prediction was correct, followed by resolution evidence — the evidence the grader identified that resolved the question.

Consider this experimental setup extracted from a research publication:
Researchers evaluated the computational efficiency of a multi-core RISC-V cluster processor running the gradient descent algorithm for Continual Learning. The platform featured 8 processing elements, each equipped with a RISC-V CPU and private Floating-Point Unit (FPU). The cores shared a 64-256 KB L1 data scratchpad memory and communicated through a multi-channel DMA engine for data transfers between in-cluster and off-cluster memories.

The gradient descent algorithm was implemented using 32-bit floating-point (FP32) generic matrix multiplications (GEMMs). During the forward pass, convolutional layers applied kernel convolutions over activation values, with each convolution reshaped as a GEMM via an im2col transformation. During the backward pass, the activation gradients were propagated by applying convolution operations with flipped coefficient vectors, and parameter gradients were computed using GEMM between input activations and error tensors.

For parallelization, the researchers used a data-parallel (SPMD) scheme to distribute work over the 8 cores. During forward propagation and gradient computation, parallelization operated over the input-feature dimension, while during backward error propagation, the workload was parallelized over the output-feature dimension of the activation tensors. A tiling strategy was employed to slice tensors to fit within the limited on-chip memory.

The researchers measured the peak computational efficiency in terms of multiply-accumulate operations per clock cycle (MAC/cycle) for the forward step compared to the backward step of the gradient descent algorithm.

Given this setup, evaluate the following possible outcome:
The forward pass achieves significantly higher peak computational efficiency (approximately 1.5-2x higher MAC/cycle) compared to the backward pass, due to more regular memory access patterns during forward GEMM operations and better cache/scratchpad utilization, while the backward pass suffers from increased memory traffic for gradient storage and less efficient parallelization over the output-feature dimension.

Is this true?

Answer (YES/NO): NO